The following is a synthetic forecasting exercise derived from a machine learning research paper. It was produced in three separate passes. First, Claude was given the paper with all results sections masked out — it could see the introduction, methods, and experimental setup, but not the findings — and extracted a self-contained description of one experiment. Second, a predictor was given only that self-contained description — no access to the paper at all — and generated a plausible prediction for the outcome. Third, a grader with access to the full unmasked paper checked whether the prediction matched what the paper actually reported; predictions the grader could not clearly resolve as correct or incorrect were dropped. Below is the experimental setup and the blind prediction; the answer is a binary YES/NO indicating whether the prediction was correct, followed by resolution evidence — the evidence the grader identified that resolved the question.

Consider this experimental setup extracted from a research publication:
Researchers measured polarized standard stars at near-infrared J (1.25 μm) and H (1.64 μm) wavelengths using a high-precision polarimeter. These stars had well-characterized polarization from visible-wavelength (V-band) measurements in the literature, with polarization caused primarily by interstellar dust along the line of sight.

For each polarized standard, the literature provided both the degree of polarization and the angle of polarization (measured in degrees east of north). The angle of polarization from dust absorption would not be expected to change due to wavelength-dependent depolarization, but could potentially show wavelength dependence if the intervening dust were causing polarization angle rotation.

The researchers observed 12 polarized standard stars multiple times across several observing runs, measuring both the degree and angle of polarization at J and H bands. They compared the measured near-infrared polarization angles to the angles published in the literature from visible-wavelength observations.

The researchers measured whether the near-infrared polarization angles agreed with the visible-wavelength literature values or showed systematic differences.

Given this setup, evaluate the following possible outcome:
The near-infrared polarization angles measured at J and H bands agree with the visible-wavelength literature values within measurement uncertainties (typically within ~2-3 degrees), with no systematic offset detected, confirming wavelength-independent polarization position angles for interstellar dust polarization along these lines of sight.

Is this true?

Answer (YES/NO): NO